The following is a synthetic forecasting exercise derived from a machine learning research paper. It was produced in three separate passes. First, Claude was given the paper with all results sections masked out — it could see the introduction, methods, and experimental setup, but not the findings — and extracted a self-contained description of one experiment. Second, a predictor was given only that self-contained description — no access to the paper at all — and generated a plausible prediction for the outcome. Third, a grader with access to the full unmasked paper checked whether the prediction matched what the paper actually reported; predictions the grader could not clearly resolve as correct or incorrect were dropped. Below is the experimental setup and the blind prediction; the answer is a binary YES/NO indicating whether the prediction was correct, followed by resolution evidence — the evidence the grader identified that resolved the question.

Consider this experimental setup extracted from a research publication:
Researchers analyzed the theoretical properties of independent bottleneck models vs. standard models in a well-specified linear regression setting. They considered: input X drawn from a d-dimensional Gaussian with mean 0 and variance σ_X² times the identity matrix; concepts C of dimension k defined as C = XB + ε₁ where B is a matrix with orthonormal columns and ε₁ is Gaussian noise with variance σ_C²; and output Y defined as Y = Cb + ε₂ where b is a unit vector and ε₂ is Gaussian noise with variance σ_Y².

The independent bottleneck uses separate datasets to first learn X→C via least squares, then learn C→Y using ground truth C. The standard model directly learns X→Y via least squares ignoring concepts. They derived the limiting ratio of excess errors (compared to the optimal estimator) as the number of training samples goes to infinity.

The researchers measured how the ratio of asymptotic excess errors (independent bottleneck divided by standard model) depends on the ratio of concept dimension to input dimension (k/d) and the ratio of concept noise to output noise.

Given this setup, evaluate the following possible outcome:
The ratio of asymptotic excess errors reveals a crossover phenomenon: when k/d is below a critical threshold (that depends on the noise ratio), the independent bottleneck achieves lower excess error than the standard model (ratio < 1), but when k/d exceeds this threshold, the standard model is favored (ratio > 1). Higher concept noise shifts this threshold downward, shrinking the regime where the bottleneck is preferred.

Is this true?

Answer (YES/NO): NO